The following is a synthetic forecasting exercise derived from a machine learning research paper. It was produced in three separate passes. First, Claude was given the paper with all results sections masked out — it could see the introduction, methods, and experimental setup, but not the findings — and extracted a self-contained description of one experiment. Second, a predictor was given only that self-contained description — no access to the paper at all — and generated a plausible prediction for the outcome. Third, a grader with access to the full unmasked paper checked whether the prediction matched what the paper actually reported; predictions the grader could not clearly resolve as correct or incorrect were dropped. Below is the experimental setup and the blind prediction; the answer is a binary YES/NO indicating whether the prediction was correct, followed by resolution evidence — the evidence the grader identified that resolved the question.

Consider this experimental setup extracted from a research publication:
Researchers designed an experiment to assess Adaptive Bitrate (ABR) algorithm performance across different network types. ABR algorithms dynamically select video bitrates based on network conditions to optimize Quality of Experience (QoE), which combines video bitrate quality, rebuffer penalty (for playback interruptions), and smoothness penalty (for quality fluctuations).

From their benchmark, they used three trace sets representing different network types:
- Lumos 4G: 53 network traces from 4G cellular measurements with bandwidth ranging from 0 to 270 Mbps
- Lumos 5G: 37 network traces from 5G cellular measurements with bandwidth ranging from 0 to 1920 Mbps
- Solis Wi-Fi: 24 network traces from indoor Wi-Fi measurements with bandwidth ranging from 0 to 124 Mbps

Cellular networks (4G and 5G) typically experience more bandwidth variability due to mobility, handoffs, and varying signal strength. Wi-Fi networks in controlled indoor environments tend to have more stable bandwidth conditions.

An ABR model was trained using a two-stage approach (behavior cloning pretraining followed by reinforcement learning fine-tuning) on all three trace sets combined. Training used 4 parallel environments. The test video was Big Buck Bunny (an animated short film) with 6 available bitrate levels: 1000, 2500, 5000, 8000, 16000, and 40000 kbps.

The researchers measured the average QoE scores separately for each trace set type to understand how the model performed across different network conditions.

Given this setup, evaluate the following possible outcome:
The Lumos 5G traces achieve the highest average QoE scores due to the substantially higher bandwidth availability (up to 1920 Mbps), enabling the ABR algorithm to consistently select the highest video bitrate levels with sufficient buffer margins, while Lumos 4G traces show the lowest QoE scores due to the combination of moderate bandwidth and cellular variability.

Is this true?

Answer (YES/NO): NO